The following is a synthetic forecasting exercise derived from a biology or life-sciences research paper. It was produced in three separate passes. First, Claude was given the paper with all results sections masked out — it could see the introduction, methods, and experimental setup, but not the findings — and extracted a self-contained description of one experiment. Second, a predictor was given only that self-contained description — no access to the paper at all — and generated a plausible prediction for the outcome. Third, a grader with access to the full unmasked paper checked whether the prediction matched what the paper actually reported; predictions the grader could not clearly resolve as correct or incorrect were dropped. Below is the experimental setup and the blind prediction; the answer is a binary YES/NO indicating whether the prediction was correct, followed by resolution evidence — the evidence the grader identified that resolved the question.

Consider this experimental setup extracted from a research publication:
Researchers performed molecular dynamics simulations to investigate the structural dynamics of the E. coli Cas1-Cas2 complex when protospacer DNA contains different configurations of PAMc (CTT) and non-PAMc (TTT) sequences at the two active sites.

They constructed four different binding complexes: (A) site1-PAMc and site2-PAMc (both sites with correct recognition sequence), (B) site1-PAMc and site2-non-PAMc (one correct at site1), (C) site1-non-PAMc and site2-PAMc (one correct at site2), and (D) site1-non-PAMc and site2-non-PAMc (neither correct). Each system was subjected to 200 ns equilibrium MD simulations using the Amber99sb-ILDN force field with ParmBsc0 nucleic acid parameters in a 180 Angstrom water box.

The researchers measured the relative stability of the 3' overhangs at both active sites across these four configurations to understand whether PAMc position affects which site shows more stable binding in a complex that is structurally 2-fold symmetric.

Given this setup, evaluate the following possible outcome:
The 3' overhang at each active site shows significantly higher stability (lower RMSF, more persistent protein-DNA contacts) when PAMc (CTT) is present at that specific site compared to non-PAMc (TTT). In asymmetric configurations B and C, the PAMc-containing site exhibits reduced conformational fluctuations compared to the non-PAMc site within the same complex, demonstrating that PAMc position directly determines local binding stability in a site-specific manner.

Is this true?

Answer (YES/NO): NO